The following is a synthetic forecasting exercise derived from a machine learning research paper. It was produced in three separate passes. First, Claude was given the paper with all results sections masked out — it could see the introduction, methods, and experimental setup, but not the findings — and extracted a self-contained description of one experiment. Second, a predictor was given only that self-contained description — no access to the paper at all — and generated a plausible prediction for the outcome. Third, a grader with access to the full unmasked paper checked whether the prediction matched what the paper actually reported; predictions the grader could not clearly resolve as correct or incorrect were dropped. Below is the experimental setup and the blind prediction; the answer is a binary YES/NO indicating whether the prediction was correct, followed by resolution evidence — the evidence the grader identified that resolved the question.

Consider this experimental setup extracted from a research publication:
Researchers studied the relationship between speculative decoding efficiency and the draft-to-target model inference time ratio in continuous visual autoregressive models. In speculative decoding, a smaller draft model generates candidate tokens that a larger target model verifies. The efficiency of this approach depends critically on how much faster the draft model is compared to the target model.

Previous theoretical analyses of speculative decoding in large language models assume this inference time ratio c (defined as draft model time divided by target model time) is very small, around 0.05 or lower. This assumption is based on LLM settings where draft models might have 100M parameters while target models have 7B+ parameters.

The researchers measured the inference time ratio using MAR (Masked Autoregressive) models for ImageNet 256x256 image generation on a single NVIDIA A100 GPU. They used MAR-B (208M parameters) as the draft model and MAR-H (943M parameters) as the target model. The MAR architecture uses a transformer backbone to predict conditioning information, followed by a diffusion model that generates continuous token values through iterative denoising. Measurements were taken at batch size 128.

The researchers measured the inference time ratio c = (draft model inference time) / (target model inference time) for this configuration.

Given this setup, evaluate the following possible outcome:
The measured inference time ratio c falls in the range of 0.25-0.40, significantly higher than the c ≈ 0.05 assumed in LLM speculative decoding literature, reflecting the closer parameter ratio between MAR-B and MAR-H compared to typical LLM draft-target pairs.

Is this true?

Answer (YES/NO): YES